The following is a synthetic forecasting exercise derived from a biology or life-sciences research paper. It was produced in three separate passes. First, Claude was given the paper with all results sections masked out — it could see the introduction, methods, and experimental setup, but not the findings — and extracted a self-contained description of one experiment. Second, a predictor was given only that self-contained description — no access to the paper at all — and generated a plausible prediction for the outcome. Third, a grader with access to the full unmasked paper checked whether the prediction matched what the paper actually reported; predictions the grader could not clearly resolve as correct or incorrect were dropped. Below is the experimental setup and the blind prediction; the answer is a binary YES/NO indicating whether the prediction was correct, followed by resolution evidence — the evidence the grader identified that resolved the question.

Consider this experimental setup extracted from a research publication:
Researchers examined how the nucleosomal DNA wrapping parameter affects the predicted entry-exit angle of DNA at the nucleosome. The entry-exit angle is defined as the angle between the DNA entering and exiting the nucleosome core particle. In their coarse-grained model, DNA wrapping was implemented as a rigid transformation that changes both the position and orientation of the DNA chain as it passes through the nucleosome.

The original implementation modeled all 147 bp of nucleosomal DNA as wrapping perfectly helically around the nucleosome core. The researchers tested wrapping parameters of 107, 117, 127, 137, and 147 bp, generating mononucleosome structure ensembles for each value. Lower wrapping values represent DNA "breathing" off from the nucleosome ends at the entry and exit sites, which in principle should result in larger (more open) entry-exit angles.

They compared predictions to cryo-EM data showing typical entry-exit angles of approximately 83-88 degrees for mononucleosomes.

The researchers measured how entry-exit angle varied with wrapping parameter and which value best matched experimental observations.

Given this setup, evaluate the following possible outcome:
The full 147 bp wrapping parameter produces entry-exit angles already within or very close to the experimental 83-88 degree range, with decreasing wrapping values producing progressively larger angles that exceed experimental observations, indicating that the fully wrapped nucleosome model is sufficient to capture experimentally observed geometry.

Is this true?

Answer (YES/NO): NO